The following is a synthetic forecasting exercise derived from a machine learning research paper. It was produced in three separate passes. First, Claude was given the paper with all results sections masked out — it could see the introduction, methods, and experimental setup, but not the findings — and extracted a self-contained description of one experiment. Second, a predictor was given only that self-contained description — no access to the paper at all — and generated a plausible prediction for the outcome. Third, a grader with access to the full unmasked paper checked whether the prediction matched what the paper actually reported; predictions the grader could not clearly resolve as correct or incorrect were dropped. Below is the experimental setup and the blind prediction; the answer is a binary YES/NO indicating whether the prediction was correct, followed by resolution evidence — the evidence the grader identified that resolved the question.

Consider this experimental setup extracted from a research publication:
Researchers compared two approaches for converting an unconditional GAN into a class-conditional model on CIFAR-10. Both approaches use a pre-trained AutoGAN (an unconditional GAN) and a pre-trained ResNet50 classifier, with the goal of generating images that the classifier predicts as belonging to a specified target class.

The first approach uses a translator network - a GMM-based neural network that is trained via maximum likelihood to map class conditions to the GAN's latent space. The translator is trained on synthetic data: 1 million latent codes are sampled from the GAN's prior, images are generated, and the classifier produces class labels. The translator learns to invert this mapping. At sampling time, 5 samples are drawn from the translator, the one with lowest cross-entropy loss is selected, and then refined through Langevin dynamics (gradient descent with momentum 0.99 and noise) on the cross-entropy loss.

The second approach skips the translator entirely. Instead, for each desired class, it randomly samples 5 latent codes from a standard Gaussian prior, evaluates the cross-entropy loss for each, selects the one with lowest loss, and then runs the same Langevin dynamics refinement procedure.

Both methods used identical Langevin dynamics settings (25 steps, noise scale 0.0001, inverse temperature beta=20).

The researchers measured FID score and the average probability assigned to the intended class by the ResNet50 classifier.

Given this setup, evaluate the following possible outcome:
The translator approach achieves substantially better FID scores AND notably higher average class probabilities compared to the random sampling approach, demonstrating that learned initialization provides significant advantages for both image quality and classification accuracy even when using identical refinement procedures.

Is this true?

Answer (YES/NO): YES